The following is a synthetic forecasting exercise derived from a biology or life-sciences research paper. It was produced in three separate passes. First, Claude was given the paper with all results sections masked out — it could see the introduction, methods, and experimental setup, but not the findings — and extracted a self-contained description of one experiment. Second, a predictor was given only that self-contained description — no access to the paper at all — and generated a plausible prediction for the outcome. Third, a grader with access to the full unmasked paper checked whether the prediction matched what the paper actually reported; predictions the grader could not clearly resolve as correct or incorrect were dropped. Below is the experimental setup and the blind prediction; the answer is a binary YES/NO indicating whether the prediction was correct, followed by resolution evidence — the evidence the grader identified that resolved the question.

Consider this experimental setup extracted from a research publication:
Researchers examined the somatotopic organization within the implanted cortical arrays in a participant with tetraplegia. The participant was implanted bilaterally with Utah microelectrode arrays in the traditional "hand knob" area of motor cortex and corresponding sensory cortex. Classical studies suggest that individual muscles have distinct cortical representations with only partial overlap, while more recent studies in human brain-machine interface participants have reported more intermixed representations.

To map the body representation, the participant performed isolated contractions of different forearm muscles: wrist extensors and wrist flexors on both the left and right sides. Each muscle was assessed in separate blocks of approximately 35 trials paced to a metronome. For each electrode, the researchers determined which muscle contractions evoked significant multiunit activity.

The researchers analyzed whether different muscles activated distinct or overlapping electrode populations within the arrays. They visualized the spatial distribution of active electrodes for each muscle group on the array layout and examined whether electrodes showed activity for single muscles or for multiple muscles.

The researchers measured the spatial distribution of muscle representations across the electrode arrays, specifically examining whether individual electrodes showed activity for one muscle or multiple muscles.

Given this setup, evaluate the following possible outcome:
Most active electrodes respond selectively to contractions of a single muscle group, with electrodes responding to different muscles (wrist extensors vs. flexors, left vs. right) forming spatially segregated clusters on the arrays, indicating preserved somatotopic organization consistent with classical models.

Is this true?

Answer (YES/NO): NO